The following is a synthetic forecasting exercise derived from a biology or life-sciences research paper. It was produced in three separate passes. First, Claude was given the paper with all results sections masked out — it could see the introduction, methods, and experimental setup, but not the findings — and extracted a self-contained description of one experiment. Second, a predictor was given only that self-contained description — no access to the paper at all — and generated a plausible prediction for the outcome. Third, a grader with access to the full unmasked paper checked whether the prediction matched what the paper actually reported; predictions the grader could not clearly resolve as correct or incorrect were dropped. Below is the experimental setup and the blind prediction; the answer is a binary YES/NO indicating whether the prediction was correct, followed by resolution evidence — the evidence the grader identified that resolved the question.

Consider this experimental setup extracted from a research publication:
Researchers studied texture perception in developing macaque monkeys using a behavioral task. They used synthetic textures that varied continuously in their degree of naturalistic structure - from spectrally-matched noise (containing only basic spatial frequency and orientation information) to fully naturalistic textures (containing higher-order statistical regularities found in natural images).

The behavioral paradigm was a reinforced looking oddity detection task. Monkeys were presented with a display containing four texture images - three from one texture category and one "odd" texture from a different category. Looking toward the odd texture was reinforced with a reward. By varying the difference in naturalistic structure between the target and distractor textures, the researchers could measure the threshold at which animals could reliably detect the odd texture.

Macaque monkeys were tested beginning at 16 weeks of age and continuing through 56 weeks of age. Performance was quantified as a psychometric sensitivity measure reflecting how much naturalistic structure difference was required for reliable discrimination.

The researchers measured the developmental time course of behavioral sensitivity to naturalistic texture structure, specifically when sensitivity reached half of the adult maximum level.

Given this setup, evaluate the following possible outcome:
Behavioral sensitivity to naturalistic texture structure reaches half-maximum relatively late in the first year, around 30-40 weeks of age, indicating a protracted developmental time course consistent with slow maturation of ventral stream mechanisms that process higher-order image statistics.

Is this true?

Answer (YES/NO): NO